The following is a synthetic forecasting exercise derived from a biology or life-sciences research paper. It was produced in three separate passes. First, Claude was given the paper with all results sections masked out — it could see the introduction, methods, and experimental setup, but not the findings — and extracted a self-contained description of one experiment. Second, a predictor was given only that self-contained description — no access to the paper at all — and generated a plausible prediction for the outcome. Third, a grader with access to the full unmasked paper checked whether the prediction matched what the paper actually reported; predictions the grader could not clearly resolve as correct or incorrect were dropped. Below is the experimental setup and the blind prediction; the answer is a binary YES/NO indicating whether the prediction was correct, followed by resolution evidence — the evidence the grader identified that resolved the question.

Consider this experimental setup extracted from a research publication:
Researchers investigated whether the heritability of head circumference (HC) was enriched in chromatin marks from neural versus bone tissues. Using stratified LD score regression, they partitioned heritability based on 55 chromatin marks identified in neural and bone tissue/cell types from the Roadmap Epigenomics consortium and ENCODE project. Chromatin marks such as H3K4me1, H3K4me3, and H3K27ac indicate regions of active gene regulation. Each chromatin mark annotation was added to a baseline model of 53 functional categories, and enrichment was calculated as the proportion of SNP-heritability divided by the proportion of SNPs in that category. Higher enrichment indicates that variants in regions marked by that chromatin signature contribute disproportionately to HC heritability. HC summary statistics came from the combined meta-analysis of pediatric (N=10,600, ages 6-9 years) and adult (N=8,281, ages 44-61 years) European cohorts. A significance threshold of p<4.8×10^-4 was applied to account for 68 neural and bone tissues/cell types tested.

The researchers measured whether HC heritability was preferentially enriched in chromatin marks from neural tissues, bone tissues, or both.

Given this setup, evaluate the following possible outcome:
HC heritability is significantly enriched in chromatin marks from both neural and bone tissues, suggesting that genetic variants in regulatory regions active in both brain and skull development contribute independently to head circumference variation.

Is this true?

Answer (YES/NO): NO